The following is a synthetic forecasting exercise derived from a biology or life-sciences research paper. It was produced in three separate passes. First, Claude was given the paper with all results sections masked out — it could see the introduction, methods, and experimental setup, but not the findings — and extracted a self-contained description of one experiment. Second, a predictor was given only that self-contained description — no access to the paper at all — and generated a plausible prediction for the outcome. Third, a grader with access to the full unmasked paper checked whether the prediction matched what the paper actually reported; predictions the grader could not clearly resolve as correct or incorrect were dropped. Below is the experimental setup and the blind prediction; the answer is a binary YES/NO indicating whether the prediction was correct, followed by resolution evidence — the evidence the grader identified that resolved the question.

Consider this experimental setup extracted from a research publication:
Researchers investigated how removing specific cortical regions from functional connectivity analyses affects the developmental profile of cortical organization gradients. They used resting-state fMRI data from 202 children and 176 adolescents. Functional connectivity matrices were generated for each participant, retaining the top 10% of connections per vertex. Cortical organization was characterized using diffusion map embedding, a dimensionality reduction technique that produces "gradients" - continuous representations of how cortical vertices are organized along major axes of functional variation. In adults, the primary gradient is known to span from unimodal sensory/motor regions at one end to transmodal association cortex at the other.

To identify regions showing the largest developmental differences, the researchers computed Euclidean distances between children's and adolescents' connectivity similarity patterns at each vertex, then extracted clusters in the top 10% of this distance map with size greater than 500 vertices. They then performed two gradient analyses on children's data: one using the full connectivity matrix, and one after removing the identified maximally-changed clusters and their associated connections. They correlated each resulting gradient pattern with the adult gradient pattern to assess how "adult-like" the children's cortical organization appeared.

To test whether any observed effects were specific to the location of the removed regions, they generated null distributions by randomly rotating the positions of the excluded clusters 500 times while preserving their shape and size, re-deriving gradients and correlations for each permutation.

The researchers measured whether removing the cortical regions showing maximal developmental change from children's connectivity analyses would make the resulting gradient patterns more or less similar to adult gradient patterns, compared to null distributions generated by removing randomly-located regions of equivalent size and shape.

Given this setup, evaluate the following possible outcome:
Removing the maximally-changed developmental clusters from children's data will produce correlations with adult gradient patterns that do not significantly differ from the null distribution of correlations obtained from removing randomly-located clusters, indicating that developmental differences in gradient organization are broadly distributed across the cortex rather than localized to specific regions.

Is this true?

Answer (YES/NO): NO